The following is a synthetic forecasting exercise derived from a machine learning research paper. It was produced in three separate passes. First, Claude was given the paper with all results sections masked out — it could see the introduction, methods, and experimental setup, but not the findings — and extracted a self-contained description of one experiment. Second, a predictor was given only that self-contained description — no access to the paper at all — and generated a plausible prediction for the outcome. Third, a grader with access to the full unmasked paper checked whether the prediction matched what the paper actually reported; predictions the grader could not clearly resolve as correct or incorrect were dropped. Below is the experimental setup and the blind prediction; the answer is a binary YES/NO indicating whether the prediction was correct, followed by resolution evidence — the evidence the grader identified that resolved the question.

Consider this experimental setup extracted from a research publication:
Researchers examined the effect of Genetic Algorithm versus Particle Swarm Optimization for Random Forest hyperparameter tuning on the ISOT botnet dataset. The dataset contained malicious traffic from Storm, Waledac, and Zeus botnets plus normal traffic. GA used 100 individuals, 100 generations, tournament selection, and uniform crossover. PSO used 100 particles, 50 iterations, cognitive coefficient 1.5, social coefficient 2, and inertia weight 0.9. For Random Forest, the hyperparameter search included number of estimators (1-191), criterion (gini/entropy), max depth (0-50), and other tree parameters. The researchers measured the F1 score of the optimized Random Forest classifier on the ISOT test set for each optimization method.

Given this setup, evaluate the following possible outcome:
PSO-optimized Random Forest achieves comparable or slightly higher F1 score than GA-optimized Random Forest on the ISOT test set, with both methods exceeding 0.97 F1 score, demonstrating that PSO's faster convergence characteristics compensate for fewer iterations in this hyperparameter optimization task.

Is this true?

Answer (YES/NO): NO